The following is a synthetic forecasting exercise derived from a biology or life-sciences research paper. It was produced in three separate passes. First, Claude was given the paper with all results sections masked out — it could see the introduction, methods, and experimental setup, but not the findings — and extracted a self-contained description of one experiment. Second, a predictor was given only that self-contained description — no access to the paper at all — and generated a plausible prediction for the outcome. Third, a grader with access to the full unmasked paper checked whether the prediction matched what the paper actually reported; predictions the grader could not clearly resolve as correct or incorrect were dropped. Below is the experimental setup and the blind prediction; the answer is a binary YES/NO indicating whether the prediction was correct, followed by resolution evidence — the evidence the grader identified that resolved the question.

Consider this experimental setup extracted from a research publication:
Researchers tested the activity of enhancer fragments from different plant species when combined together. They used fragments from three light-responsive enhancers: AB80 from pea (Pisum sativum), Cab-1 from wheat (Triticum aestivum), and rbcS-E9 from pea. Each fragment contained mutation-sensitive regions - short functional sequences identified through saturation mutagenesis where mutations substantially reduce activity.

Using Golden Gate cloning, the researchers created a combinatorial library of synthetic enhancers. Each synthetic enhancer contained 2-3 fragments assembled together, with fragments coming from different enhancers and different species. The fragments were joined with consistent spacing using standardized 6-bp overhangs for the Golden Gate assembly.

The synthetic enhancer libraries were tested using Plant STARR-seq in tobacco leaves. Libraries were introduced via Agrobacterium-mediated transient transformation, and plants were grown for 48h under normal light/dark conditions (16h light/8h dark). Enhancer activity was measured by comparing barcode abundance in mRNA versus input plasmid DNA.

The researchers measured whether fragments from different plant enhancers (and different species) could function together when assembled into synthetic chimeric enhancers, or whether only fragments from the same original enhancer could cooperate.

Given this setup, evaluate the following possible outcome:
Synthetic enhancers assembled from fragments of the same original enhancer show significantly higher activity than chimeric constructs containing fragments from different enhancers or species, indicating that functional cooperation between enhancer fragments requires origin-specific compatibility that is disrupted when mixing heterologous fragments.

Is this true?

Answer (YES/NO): NO